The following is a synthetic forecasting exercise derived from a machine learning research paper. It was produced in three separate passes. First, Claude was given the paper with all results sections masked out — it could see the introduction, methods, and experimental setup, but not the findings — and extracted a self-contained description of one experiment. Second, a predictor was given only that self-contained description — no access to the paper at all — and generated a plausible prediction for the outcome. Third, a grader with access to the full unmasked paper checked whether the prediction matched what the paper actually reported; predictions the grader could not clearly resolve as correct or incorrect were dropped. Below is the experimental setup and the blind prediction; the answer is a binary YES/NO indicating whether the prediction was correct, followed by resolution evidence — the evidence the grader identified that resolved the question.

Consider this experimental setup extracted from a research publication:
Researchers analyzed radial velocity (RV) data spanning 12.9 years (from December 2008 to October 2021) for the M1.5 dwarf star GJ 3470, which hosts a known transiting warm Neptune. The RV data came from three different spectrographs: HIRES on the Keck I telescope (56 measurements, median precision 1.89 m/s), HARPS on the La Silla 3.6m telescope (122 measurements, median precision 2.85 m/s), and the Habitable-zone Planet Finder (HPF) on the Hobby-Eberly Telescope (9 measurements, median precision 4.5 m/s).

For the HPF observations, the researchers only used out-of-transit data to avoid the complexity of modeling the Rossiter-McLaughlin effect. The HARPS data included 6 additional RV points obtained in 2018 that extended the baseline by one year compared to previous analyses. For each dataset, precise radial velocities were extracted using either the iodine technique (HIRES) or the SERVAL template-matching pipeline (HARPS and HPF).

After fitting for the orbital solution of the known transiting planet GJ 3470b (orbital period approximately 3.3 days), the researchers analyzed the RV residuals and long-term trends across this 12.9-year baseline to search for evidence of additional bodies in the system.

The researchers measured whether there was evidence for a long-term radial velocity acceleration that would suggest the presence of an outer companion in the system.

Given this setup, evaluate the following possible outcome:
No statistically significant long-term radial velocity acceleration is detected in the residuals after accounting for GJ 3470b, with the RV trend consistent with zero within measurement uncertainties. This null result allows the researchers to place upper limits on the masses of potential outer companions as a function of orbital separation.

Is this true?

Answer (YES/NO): NO